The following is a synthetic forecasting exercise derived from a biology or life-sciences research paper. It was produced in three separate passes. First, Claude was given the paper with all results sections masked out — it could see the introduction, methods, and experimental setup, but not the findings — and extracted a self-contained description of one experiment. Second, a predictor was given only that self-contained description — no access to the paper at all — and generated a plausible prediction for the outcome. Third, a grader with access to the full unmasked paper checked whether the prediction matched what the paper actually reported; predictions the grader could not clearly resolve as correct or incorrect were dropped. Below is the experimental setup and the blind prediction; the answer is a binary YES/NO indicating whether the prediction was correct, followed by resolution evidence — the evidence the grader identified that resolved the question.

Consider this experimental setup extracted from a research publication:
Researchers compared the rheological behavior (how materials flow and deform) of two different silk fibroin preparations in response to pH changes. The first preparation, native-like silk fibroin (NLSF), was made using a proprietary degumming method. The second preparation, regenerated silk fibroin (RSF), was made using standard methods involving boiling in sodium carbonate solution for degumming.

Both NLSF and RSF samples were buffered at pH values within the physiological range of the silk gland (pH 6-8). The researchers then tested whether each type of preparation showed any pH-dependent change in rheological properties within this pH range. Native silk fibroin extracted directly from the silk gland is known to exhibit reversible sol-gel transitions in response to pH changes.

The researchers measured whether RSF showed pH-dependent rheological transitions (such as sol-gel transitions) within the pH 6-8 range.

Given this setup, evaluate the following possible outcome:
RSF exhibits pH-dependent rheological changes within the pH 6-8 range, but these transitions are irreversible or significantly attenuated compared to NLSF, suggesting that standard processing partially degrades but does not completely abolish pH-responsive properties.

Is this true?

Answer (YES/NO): NO